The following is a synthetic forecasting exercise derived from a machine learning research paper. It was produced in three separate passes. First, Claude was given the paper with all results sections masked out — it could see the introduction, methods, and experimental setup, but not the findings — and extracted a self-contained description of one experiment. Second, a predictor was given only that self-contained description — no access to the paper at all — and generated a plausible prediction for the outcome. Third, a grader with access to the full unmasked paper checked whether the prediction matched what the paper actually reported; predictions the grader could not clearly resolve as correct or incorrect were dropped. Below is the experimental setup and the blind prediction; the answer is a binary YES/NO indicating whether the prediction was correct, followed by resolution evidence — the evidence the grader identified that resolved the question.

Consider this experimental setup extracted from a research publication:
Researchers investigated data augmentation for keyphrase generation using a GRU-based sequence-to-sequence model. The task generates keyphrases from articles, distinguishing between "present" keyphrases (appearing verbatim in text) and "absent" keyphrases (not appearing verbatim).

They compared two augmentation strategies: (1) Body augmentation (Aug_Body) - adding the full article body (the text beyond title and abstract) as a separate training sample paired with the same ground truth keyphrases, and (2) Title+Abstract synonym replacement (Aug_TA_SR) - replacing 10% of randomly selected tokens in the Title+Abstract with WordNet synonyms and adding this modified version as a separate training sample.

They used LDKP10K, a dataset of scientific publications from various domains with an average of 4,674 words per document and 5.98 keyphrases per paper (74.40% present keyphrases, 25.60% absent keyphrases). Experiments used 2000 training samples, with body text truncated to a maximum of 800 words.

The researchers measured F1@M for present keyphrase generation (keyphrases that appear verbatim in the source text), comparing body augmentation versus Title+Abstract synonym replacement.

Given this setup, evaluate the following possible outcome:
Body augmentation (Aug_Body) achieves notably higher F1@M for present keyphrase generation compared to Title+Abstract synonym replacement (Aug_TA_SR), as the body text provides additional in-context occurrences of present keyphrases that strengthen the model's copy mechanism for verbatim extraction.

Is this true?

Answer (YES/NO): YES